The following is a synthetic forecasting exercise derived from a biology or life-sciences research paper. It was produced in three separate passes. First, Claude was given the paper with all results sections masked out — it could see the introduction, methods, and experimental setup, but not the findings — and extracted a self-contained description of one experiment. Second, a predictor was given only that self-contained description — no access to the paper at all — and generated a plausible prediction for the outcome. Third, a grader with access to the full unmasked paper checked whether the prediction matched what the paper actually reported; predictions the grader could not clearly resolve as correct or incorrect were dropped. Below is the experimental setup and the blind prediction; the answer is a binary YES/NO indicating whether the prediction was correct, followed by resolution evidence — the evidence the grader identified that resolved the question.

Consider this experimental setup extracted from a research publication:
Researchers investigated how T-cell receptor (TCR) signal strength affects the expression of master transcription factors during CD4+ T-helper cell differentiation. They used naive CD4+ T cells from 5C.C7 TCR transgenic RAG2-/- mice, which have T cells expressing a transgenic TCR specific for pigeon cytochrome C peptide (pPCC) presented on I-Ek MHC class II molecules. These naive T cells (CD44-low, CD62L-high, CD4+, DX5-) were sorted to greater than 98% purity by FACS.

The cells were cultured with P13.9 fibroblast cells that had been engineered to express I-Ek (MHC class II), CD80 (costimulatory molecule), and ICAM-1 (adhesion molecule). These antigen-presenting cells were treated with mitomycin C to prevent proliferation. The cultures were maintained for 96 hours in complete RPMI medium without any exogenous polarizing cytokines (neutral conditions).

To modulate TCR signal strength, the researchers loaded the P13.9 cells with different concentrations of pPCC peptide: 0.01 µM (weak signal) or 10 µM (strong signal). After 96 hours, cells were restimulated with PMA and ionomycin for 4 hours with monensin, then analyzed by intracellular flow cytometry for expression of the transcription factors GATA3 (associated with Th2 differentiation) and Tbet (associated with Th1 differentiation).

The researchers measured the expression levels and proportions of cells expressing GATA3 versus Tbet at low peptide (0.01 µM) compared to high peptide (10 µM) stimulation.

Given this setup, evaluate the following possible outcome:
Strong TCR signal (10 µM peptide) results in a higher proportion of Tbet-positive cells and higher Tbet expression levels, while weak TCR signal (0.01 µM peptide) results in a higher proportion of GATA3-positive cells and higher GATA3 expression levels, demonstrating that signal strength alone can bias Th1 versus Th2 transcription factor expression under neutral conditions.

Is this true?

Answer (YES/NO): YES